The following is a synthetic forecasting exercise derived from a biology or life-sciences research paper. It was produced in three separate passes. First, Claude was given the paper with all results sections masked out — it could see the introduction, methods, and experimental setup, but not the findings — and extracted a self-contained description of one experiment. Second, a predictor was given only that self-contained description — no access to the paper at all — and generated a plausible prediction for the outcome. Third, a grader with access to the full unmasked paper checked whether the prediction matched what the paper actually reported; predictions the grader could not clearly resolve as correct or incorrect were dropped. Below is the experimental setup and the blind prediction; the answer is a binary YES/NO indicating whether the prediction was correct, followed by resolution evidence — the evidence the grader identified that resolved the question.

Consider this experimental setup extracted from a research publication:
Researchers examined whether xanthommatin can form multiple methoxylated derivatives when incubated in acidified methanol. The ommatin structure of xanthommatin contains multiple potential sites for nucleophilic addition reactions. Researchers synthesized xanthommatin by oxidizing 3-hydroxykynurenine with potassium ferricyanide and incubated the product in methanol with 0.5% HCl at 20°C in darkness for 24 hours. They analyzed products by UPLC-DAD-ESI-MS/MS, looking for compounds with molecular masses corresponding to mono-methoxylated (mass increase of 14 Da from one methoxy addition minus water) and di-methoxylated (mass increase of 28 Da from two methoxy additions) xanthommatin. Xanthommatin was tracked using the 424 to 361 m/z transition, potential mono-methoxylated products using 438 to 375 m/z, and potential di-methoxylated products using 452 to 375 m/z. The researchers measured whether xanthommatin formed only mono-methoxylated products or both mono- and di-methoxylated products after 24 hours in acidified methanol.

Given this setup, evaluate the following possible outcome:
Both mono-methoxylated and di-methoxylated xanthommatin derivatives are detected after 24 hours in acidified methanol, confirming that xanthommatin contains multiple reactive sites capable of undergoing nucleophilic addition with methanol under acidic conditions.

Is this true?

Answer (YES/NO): YES